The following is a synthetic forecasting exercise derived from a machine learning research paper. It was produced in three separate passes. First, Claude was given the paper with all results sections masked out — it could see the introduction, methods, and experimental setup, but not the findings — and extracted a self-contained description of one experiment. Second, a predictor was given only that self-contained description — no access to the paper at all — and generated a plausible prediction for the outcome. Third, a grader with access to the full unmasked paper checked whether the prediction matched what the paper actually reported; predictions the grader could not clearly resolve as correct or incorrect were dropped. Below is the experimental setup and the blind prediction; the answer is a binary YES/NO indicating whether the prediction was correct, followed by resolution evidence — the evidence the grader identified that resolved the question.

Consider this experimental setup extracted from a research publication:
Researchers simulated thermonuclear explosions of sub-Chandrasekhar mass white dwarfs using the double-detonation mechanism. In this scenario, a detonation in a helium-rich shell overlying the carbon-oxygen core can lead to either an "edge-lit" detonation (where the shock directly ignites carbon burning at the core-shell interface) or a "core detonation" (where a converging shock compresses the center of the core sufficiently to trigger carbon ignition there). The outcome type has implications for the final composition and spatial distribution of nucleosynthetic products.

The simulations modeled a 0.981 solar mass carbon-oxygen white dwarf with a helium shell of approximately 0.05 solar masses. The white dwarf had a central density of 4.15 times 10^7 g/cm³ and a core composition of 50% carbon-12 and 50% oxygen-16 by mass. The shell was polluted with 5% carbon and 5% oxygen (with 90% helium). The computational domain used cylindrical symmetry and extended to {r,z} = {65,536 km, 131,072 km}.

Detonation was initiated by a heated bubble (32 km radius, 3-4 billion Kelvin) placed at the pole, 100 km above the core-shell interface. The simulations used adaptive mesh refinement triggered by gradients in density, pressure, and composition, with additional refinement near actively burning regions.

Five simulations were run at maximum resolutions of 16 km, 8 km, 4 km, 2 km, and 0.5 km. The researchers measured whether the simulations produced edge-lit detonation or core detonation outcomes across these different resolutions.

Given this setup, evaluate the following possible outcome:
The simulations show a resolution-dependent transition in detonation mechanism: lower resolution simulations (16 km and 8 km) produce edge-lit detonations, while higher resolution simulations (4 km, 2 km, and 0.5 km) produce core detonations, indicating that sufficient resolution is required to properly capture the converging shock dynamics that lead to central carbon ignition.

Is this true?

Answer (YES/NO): NO